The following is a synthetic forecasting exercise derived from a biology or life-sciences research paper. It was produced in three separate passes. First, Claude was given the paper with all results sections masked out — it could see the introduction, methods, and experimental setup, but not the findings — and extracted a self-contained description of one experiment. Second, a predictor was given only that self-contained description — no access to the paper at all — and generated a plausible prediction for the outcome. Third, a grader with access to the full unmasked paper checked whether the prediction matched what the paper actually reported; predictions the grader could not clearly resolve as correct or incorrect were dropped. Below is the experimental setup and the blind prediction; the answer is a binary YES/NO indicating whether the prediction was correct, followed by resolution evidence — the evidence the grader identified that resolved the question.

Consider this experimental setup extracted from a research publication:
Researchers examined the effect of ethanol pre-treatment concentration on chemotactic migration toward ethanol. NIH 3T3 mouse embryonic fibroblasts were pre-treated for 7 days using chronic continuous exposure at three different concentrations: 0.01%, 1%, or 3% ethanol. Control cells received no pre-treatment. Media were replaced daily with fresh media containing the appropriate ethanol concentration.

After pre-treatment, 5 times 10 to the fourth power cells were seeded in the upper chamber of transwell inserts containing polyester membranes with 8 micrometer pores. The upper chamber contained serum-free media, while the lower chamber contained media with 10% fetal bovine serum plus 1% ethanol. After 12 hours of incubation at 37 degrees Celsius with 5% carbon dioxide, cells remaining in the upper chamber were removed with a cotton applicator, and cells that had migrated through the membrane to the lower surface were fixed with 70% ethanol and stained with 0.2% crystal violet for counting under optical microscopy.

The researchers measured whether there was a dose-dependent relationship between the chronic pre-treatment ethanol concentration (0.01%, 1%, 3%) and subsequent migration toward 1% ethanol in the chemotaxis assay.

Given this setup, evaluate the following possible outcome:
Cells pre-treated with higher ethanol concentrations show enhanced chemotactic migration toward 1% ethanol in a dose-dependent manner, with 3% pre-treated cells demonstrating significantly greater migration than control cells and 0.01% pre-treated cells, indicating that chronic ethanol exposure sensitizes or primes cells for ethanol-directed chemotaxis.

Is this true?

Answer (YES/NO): YES